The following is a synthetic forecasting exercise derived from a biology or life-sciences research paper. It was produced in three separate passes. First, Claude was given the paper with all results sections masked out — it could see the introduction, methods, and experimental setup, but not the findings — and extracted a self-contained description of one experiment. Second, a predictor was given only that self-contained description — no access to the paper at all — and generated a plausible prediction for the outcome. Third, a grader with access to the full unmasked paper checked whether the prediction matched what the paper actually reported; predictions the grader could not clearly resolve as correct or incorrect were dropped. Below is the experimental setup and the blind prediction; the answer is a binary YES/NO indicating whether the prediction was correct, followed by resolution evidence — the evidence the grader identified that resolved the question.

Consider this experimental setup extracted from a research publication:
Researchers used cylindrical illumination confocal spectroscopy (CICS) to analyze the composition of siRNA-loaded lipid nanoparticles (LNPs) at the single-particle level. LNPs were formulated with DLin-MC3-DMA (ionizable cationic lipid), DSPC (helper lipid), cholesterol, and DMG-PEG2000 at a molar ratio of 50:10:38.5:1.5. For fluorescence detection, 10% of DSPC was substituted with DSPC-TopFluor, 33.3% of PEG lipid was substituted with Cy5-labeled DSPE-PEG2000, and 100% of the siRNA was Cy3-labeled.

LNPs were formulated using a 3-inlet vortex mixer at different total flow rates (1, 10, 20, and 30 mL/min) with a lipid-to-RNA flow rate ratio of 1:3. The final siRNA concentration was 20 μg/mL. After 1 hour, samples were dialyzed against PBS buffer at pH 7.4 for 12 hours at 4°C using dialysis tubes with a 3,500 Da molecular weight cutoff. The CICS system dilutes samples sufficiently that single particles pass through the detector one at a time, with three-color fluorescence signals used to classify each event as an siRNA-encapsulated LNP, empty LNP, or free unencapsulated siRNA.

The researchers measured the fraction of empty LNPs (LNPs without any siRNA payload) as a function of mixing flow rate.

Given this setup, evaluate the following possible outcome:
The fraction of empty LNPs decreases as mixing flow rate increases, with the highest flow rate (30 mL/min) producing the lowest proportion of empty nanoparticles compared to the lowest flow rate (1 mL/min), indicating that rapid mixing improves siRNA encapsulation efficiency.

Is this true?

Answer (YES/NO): YES